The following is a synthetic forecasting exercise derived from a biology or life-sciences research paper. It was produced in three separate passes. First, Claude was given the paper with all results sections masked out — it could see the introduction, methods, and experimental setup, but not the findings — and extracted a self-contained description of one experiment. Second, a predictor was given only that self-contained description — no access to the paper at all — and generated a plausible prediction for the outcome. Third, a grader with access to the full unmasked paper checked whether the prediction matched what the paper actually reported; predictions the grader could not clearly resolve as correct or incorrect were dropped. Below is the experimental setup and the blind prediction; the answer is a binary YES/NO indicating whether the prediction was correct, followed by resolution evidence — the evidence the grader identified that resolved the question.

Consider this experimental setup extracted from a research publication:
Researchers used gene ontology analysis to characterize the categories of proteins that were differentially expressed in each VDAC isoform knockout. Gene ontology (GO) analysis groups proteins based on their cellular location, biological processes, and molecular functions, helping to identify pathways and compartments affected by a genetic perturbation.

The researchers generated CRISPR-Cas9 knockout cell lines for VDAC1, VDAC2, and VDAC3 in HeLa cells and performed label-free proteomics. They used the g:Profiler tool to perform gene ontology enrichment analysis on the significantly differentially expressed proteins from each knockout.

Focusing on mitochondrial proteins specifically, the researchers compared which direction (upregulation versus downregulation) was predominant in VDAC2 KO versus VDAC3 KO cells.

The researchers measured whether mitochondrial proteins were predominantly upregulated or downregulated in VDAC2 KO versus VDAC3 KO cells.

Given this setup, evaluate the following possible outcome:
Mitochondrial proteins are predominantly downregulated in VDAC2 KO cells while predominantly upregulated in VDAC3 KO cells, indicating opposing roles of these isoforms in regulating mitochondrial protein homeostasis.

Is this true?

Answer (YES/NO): NO